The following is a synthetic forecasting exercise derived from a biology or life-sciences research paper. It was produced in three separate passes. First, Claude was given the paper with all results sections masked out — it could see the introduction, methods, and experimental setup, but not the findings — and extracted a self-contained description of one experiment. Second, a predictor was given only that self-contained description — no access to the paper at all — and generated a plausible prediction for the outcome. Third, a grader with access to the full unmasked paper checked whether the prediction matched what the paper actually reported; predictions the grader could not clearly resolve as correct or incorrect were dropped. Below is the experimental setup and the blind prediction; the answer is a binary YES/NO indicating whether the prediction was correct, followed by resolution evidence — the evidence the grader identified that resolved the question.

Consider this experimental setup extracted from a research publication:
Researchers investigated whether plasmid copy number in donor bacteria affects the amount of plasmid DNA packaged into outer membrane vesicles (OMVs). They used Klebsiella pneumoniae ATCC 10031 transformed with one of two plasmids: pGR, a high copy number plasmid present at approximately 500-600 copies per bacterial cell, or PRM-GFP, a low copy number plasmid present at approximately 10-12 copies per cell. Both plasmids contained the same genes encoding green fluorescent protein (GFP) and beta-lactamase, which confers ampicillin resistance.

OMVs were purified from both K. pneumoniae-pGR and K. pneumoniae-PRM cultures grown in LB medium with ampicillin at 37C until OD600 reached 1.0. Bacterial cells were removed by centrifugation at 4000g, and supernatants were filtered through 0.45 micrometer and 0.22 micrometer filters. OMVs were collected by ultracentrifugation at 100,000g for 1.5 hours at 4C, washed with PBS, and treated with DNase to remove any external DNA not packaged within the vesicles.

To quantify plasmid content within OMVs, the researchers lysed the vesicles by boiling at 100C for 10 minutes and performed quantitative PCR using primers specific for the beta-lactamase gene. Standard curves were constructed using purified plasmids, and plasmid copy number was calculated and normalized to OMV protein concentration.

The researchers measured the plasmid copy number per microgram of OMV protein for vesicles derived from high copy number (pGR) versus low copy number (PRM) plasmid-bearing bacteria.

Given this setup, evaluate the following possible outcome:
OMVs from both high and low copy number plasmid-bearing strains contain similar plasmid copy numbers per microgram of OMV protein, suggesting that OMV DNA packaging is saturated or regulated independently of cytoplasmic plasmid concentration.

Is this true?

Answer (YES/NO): NO